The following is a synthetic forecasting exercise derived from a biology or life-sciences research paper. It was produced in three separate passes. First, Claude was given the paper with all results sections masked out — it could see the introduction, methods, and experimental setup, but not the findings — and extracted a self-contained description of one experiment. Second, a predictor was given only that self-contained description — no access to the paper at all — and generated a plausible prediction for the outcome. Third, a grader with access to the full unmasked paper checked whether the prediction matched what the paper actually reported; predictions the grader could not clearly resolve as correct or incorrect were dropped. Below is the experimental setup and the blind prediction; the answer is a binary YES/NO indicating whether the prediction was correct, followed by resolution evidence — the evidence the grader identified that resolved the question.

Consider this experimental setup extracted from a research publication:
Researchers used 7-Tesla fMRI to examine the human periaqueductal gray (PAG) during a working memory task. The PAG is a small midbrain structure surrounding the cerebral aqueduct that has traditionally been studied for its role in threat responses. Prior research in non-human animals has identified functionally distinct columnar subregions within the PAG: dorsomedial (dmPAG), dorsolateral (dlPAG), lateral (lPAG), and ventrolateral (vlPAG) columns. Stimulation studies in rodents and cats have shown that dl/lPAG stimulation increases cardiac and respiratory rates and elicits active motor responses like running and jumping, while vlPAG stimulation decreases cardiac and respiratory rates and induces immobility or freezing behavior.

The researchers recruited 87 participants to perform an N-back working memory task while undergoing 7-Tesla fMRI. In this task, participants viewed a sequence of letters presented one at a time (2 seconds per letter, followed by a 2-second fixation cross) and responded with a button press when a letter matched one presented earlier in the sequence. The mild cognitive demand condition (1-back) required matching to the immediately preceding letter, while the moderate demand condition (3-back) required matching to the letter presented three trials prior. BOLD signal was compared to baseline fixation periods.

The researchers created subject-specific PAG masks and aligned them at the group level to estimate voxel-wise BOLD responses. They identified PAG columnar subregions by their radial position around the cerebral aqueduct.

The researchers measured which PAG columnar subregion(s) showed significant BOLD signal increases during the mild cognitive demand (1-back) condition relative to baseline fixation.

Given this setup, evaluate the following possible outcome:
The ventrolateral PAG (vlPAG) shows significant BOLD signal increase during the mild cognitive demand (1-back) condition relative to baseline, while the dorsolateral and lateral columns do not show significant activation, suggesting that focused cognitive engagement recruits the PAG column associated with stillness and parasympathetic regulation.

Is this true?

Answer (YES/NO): YES